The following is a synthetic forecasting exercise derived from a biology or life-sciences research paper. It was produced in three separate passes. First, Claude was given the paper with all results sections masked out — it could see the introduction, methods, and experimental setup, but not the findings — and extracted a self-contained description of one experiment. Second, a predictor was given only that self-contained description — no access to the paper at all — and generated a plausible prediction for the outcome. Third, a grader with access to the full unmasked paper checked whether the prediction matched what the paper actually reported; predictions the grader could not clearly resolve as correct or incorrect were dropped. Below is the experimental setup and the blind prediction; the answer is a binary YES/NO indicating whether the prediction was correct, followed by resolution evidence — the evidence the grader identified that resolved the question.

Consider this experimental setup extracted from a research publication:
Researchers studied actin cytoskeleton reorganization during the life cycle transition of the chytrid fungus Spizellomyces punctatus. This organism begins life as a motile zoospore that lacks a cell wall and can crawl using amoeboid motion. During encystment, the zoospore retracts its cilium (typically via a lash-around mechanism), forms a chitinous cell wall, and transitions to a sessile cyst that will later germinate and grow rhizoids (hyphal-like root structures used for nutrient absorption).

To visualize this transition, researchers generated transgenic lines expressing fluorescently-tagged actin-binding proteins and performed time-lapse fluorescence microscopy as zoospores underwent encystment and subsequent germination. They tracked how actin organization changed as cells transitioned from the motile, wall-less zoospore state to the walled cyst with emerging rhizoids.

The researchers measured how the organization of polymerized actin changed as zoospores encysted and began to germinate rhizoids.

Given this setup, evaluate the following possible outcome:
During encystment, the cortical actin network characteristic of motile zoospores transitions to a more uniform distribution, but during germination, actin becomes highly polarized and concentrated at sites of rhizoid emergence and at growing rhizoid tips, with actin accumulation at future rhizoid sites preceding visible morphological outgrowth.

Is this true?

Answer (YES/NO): NO